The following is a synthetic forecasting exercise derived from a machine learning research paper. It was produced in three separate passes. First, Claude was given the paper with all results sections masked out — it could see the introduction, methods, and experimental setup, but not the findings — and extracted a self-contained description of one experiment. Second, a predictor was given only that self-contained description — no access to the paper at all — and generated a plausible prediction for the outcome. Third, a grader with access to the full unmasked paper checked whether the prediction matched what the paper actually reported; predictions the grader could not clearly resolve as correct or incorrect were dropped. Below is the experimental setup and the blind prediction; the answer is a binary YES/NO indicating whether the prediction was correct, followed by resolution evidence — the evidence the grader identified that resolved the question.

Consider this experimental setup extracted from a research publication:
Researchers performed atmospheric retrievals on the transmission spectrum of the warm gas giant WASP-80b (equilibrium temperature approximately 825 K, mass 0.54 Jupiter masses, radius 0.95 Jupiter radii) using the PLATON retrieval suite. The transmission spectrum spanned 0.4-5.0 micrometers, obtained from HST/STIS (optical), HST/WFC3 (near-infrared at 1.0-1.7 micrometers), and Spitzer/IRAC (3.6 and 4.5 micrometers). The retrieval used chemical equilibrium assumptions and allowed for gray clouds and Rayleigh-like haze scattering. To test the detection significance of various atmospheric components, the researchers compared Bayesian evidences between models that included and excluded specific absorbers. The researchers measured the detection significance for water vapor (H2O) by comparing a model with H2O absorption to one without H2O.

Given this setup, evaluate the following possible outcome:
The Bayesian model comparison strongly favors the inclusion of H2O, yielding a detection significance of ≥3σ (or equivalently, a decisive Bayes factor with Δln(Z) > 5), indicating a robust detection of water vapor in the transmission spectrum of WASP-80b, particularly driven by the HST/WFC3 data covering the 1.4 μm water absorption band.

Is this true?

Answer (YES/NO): YES